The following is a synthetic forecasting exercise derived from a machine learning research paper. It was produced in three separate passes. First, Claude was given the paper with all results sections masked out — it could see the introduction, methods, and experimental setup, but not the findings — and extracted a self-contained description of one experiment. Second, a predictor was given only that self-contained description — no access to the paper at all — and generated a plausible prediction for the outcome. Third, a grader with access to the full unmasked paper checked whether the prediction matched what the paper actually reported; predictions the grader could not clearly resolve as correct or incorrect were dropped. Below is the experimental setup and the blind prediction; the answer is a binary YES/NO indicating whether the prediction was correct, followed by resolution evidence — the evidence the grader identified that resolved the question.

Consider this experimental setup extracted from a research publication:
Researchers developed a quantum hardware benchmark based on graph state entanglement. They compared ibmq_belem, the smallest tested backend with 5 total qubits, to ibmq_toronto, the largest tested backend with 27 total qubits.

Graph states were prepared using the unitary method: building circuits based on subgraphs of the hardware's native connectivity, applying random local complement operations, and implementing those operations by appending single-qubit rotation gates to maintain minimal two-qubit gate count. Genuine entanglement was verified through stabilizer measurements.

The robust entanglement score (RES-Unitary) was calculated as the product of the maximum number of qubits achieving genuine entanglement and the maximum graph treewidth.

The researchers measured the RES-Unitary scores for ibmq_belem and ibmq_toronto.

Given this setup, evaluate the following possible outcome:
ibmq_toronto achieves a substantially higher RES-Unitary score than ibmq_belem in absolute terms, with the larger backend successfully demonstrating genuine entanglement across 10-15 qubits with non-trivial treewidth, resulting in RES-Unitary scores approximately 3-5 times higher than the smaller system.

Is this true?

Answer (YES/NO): NO